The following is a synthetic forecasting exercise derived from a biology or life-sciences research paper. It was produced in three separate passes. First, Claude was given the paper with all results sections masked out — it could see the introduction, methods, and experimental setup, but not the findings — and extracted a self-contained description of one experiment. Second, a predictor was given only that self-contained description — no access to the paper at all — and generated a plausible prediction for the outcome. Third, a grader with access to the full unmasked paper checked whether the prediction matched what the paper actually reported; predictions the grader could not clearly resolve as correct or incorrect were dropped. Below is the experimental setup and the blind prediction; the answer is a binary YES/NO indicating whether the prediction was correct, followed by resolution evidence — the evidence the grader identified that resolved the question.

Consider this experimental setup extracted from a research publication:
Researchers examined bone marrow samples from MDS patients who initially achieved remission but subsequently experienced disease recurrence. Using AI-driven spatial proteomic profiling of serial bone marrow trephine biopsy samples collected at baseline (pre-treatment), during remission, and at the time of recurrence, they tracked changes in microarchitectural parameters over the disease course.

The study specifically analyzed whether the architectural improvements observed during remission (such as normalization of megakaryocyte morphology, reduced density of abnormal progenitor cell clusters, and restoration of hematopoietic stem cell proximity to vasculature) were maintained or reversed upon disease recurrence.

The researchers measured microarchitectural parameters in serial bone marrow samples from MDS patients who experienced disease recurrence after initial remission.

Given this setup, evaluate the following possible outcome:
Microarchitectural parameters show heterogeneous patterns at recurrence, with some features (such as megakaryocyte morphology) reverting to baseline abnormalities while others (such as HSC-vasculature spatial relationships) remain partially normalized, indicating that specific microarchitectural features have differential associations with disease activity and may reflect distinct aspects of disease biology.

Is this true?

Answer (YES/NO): NO